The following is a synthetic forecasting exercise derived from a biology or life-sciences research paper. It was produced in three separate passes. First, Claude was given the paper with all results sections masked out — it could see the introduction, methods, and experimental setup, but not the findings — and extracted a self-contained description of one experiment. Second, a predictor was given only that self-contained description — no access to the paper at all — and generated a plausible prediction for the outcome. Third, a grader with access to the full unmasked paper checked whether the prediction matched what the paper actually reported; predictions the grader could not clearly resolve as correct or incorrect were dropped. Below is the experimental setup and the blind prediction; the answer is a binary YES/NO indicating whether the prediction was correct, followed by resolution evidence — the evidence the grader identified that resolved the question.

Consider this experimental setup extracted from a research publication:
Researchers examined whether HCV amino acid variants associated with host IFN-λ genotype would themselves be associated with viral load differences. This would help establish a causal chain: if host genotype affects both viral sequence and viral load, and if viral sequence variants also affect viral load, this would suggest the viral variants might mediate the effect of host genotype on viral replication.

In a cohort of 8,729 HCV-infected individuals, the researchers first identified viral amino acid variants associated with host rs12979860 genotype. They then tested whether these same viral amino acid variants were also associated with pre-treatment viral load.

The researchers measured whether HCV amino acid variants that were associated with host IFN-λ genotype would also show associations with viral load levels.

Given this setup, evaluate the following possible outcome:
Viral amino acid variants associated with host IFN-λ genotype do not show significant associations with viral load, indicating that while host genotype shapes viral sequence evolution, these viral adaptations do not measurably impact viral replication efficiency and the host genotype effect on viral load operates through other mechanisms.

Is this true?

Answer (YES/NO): NO